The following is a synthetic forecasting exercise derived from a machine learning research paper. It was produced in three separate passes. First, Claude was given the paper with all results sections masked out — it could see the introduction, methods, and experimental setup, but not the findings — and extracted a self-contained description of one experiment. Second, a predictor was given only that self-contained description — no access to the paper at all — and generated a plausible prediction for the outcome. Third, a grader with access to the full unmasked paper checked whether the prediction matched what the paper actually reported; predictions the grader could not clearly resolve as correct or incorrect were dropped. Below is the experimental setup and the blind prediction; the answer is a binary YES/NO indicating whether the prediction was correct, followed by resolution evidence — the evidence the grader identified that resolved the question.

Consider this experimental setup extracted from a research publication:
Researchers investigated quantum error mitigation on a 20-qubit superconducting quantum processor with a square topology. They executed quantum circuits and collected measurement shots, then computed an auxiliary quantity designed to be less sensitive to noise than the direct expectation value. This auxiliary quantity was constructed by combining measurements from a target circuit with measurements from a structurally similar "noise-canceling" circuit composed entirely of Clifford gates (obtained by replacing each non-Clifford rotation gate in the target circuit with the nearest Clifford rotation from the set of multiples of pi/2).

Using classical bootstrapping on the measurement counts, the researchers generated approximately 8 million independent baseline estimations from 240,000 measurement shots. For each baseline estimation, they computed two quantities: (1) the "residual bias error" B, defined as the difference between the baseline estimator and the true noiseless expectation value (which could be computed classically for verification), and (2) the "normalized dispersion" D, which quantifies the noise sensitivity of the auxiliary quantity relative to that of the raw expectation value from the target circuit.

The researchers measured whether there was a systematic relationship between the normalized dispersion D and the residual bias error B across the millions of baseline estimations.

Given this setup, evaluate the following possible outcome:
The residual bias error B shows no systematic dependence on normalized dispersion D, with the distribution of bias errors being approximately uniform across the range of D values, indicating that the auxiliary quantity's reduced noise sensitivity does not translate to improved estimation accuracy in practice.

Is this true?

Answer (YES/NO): NO